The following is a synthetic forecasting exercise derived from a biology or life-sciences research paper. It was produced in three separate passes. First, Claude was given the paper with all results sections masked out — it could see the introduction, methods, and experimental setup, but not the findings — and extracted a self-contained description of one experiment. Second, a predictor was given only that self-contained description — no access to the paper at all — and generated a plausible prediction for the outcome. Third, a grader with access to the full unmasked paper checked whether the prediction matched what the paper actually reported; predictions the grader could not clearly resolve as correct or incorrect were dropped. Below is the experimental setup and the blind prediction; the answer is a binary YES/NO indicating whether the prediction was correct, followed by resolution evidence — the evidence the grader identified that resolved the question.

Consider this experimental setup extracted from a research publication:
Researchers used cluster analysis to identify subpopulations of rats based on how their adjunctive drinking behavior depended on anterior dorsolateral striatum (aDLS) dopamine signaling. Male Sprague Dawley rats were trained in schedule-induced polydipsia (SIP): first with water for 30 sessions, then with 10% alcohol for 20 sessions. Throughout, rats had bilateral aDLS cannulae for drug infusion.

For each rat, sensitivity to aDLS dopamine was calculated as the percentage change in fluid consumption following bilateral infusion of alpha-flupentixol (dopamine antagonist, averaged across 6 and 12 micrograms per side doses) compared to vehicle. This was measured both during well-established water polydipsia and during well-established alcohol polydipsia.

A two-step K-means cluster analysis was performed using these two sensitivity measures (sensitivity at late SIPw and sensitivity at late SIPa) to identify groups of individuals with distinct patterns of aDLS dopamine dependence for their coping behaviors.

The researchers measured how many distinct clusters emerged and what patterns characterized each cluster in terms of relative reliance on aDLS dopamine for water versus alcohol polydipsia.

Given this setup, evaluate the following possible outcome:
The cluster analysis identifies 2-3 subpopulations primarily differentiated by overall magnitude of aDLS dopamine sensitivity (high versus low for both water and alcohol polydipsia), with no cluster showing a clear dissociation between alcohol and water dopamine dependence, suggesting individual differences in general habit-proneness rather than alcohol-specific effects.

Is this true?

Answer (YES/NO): NO